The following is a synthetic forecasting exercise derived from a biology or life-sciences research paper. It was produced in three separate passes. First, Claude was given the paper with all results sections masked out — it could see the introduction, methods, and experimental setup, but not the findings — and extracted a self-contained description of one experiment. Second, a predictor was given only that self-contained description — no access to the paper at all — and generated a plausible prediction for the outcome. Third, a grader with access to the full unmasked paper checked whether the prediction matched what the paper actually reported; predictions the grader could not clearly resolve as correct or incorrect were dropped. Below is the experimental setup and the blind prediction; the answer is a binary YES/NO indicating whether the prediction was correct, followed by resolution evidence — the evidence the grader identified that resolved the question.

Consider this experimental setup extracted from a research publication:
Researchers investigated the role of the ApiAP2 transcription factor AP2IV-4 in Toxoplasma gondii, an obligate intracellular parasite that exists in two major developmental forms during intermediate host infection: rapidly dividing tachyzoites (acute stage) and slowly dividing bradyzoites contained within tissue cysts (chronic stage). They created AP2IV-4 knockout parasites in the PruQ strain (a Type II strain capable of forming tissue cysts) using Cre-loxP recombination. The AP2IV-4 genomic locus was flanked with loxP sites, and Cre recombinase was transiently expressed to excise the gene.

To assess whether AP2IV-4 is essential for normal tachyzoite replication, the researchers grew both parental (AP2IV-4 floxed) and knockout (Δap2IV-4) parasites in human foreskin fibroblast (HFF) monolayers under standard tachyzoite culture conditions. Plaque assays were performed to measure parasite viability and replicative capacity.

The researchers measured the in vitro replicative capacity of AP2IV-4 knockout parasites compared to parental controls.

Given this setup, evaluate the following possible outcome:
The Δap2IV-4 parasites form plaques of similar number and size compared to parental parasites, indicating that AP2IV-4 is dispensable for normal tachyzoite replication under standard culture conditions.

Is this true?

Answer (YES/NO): YES